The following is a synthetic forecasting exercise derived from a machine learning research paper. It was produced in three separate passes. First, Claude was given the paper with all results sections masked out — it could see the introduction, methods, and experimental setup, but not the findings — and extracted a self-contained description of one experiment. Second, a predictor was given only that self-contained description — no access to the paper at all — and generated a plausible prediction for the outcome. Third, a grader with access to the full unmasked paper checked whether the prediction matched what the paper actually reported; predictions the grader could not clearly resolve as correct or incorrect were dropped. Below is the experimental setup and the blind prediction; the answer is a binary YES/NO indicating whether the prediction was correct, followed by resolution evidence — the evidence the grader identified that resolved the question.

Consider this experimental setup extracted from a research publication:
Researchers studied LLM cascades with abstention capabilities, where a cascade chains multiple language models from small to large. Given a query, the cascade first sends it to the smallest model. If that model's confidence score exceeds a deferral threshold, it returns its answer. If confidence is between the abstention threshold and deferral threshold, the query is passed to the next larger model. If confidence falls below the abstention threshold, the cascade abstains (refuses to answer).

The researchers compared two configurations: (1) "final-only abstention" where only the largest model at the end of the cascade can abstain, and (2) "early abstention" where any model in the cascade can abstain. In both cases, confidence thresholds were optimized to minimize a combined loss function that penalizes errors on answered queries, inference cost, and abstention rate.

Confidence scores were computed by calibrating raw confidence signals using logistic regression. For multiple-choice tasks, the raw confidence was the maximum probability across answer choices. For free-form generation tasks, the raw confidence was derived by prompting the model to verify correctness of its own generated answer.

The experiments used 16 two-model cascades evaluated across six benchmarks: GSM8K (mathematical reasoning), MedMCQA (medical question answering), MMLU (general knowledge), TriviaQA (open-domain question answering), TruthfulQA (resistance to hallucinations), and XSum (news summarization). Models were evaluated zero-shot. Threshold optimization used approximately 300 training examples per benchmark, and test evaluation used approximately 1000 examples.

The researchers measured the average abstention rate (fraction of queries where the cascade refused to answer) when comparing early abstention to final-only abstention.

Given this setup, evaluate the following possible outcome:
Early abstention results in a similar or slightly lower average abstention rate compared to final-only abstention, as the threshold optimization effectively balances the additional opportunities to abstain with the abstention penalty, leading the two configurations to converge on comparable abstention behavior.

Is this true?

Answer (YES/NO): NO